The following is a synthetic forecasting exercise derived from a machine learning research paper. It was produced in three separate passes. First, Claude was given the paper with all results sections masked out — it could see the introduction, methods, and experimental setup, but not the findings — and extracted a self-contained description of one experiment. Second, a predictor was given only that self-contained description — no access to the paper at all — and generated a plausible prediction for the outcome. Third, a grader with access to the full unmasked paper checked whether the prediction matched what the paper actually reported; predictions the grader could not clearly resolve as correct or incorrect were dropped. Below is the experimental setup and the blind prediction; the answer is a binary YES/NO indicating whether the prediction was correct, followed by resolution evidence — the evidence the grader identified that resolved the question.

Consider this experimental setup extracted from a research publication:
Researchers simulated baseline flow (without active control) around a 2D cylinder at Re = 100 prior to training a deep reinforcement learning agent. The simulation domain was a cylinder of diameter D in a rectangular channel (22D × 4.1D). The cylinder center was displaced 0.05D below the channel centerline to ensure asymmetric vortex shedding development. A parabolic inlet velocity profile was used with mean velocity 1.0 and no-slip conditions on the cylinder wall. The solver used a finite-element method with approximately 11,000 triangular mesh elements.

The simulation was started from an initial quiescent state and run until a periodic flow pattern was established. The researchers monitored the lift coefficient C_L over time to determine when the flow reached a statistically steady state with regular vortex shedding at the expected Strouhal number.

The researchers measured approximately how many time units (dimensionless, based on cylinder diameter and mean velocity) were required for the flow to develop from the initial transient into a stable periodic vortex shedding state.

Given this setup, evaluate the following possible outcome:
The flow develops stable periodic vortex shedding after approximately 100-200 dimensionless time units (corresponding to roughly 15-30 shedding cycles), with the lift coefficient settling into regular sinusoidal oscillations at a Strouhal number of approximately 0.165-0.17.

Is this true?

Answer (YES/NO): NO